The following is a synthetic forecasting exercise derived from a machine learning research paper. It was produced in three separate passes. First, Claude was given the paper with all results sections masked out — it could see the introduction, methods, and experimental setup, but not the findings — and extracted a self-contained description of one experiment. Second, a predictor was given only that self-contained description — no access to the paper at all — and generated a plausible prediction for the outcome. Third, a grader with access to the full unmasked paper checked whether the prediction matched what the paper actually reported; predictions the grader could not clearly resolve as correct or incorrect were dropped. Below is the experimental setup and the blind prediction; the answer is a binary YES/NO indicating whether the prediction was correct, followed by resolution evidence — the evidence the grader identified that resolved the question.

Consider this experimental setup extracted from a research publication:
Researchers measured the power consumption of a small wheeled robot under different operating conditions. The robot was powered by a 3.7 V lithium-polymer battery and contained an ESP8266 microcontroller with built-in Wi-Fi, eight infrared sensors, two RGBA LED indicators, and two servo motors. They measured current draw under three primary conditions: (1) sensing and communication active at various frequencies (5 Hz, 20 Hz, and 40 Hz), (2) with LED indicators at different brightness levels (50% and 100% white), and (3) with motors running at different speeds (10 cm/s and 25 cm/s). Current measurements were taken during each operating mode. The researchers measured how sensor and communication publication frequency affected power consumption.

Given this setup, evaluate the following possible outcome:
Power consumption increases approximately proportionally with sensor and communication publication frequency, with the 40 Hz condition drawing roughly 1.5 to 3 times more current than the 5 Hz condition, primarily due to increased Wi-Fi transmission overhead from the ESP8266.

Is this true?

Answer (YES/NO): NO